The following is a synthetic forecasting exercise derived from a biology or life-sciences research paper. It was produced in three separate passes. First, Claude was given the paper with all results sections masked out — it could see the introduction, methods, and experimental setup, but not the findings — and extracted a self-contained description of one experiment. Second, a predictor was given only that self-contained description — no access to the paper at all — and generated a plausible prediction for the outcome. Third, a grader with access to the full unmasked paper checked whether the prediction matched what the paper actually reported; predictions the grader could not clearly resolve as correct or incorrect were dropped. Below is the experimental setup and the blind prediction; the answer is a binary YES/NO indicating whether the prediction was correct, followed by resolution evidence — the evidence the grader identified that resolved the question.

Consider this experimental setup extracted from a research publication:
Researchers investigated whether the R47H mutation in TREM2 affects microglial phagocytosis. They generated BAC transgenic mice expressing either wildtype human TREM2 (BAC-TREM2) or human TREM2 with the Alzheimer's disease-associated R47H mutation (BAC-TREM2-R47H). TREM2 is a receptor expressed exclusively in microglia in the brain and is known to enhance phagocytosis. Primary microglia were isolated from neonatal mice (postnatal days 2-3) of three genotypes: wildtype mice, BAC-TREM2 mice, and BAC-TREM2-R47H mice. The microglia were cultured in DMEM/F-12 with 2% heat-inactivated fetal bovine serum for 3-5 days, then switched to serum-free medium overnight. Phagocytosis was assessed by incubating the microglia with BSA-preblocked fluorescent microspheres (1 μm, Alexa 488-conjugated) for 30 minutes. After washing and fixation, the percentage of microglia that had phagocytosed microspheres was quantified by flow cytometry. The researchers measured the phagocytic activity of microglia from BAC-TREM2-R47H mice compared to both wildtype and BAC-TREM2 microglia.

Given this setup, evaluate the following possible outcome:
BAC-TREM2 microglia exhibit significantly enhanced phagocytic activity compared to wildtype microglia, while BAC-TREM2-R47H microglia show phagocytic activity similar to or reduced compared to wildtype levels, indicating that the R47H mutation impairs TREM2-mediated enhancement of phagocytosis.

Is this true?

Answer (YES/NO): NO